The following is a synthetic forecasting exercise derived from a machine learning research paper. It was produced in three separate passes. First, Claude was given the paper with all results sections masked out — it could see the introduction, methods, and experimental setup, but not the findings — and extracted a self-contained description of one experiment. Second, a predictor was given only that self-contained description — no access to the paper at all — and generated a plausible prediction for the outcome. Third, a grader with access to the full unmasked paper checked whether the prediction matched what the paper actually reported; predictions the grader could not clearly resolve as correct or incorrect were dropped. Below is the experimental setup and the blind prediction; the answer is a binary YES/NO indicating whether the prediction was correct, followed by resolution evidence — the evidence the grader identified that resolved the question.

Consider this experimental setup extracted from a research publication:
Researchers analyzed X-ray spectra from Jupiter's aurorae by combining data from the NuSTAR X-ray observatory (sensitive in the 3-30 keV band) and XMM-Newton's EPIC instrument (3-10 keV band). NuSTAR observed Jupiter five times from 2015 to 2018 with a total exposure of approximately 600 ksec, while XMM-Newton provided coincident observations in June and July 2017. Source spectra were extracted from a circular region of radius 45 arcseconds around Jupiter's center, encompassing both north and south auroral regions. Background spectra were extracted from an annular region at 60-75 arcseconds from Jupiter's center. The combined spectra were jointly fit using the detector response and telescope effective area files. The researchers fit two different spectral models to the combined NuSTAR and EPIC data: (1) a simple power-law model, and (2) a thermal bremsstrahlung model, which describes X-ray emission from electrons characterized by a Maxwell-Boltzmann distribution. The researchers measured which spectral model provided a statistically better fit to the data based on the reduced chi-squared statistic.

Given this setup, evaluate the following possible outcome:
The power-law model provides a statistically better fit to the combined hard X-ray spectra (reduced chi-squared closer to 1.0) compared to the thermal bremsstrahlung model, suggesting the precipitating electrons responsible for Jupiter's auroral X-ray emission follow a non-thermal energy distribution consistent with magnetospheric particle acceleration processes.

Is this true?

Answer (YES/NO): YES